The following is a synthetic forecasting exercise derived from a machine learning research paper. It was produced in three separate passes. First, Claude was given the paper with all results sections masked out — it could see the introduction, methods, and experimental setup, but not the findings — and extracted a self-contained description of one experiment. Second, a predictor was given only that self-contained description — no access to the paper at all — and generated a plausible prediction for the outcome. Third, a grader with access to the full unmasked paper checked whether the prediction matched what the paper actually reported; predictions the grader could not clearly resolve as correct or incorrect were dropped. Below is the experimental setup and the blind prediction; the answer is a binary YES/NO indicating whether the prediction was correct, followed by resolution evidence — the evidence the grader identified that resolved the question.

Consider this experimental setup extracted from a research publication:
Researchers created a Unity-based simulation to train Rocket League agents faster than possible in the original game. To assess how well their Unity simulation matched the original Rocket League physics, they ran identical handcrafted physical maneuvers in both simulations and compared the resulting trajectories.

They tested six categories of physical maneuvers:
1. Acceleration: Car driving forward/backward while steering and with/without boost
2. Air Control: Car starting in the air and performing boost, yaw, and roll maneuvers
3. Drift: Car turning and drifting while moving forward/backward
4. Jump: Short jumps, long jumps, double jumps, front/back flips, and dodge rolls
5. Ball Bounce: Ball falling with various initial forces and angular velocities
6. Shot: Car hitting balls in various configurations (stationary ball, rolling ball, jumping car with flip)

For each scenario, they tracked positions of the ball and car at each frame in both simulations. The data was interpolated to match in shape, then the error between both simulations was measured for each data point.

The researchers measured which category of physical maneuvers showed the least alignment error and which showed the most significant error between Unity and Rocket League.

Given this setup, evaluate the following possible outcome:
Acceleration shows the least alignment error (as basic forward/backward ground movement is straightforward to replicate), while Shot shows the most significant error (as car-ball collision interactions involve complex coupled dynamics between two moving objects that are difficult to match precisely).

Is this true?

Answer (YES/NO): NO